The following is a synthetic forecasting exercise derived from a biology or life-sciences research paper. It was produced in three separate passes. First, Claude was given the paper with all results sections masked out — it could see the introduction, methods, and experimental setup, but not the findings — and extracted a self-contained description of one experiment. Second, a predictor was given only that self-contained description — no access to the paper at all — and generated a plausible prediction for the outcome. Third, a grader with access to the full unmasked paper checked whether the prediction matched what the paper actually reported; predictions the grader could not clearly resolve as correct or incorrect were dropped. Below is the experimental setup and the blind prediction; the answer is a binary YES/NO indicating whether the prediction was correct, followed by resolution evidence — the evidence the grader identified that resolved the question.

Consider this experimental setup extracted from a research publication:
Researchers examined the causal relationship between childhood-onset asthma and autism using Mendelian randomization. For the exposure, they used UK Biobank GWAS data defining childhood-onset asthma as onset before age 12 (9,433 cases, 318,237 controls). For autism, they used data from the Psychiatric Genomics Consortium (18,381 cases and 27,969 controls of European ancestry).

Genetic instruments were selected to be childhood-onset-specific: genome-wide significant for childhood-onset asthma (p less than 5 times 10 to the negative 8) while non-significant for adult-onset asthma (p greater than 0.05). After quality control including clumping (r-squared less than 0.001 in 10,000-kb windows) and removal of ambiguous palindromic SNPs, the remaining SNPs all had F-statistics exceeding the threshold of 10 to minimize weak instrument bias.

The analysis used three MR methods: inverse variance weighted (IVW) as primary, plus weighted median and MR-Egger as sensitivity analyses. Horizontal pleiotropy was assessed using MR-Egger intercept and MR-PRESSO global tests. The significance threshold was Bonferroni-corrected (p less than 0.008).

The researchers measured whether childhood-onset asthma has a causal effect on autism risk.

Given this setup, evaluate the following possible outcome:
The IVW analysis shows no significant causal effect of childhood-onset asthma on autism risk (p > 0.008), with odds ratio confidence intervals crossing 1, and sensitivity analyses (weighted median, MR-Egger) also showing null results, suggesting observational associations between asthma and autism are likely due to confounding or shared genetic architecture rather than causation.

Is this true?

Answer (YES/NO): YES